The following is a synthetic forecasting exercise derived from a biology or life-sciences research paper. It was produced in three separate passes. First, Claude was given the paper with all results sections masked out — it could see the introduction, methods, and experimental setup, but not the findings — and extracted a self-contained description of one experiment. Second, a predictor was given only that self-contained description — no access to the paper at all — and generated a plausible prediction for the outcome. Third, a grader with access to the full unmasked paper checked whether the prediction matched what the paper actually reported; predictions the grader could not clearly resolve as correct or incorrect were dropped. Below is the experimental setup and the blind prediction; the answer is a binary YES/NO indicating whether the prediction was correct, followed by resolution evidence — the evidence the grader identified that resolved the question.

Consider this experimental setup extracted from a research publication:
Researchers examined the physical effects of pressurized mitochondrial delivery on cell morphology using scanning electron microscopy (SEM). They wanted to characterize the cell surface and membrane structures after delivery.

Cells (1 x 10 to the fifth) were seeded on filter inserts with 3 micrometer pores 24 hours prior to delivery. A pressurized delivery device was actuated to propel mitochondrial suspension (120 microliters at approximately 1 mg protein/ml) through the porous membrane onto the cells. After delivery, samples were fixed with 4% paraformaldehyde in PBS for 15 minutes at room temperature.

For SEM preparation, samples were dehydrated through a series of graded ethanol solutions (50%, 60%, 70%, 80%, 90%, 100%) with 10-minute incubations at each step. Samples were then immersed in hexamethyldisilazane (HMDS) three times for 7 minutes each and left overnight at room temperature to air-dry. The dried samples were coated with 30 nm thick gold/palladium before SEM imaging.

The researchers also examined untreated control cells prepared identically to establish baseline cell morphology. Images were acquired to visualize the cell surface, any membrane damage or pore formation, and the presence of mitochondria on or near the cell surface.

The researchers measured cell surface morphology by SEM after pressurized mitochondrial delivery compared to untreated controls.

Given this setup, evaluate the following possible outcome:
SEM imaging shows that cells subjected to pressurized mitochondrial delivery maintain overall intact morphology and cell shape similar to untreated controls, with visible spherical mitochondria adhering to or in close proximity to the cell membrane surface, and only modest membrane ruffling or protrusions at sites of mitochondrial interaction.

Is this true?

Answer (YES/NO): NO